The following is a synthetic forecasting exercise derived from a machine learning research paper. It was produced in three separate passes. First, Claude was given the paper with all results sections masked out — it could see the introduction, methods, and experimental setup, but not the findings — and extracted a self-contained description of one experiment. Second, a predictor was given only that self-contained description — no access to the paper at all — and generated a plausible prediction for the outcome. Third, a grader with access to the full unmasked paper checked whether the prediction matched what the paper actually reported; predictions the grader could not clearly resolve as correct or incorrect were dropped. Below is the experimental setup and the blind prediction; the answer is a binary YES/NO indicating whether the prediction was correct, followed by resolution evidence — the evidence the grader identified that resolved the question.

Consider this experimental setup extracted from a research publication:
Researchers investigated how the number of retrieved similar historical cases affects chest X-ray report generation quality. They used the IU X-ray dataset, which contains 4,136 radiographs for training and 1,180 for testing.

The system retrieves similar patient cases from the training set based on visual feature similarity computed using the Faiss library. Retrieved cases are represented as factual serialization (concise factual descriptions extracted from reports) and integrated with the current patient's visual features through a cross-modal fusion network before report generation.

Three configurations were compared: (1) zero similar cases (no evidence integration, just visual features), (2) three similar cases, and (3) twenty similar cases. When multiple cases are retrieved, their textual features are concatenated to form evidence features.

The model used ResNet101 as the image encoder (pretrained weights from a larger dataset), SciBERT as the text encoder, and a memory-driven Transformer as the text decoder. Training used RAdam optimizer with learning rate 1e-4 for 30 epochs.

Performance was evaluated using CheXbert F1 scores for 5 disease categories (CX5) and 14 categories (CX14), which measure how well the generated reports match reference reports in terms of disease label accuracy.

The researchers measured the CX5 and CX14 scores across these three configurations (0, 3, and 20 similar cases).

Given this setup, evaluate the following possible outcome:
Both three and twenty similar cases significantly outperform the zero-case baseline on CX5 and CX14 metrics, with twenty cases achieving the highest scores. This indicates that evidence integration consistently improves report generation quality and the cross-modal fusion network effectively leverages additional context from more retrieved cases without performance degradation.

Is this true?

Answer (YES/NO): YES